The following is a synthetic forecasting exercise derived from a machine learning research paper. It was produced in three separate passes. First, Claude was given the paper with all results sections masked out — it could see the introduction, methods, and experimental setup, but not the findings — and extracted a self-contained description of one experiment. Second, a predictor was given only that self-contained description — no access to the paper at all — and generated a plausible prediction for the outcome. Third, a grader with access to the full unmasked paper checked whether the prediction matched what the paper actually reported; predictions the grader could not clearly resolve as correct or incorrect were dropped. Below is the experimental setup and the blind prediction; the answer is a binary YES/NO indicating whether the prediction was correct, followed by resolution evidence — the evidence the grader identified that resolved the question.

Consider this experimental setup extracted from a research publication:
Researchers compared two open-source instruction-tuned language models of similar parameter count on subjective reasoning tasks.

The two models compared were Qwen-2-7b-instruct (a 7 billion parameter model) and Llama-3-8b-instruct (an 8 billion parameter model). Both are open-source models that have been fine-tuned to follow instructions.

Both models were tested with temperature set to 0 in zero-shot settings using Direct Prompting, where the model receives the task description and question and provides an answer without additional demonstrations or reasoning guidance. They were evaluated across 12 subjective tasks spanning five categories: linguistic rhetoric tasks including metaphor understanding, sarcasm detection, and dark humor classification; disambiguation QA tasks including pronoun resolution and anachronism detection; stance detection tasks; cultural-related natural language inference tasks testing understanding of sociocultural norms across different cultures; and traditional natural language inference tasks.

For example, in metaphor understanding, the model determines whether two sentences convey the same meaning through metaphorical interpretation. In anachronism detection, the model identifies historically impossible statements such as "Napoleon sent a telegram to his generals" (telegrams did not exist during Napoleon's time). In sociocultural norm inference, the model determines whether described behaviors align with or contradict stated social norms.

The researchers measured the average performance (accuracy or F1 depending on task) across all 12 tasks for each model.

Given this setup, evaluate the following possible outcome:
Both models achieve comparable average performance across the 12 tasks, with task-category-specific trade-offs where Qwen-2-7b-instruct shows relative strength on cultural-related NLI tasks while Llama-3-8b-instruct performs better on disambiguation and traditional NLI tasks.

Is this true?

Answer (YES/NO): NO